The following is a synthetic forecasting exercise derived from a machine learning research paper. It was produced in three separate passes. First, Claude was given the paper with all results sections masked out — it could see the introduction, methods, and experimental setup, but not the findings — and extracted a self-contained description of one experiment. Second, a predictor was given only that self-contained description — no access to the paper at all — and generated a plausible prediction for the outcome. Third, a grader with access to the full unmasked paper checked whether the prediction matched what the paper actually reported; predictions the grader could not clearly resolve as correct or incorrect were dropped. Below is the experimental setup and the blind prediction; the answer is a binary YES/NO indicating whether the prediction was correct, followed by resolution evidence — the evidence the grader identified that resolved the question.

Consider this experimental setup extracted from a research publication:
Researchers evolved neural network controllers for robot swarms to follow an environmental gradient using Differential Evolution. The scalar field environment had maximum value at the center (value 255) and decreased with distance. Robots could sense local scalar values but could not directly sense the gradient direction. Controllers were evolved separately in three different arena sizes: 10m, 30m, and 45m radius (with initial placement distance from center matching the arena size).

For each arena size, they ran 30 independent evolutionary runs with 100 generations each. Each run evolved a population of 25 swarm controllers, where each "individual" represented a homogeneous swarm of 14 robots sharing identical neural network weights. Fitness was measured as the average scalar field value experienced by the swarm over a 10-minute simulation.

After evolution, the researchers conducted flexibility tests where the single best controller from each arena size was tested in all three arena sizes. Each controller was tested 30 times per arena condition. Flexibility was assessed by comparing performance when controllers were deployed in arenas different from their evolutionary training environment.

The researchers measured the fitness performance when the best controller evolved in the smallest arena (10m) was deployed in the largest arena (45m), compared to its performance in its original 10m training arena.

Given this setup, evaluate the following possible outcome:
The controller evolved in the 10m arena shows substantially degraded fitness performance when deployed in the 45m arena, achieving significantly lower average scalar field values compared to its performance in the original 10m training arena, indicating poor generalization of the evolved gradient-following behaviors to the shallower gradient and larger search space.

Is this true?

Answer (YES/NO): YES